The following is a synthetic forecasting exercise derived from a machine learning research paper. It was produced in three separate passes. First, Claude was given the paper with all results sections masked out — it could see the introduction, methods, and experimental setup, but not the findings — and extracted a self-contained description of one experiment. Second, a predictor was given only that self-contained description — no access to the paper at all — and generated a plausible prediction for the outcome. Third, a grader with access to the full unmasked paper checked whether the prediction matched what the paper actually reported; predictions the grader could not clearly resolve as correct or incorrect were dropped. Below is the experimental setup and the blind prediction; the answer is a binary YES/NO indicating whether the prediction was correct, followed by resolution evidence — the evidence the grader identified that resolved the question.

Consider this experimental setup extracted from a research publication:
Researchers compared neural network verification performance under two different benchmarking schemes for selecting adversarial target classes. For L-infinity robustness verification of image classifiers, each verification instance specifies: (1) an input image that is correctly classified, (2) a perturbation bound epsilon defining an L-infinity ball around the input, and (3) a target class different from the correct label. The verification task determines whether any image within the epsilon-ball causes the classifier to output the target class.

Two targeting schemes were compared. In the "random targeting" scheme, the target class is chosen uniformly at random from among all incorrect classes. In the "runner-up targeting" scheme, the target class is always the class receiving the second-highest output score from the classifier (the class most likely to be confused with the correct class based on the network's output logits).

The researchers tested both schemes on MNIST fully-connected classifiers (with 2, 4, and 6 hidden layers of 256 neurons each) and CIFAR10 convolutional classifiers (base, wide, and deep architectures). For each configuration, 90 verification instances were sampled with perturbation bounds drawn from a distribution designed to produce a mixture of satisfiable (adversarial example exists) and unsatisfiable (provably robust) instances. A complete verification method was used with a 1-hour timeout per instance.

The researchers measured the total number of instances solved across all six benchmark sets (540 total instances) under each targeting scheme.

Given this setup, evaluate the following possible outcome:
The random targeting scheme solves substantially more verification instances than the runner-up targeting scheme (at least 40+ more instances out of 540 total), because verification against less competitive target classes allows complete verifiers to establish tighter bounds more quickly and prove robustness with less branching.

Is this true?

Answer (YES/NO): NO